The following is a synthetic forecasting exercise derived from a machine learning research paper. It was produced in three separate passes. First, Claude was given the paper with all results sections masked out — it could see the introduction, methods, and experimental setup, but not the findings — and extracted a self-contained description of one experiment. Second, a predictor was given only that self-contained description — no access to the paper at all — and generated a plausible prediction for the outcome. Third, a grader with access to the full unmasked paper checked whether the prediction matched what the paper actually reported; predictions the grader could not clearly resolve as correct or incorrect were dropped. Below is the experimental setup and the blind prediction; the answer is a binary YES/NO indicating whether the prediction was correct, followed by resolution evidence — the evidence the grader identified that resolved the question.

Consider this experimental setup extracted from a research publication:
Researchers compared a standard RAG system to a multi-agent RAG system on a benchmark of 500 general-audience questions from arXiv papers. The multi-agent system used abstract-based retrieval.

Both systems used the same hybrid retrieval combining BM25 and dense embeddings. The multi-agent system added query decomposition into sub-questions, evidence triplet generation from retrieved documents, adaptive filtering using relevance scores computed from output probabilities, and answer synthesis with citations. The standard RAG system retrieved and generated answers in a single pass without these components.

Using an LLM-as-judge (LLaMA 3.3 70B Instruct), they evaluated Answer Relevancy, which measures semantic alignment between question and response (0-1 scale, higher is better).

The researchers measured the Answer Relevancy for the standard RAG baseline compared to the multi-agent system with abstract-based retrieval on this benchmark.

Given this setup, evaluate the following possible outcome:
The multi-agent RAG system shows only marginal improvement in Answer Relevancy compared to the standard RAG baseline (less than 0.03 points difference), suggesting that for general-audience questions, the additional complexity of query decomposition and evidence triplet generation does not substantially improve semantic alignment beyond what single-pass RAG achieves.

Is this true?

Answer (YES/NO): NO